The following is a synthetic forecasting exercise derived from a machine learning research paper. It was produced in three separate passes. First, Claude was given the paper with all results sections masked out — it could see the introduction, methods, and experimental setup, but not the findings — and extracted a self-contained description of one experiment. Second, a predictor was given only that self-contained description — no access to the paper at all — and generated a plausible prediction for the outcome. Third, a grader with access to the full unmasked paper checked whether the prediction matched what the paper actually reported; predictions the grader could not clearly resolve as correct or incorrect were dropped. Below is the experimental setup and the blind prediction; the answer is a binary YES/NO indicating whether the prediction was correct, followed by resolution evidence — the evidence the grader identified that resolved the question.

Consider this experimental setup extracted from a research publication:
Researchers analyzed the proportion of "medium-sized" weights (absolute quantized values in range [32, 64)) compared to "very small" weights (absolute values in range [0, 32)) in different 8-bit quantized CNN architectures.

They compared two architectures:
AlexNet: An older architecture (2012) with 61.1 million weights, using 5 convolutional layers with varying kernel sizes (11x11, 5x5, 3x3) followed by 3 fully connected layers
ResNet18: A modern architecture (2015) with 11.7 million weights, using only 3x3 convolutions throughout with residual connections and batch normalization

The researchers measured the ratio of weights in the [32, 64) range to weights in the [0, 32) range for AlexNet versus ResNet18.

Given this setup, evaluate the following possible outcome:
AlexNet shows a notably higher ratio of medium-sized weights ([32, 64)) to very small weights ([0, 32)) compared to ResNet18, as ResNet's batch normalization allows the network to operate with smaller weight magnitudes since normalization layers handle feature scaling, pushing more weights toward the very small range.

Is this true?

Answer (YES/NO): YES